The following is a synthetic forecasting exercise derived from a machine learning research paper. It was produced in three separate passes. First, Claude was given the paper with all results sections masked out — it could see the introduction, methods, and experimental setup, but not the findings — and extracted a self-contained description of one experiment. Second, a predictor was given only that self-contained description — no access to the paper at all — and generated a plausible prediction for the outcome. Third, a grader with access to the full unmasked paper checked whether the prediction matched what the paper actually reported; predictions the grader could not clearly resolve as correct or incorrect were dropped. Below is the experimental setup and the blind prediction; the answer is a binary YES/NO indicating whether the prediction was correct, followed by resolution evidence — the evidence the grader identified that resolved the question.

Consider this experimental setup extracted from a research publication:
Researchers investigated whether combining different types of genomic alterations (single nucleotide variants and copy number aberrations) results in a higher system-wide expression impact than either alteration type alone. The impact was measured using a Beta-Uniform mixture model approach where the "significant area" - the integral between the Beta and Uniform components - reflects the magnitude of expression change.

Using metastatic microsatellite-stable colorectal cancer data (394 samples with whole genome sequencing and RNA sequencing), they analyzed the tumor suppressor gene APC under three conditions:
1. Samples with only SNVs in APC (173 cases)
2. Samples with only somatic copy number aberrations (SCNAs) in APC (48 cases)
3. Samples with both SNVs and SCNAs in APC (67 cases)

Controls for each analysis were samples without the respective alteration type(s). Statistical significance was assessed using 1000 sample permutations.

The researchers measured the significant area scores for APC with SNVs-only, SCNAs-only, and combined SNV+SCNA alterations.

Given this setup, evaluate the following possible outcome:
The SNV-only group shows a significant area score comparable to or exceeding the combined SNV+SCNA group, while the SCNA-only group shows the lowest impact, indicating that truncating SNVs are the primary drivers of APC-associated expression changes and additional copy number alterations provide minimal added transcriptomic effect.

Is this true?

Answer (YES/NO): NO